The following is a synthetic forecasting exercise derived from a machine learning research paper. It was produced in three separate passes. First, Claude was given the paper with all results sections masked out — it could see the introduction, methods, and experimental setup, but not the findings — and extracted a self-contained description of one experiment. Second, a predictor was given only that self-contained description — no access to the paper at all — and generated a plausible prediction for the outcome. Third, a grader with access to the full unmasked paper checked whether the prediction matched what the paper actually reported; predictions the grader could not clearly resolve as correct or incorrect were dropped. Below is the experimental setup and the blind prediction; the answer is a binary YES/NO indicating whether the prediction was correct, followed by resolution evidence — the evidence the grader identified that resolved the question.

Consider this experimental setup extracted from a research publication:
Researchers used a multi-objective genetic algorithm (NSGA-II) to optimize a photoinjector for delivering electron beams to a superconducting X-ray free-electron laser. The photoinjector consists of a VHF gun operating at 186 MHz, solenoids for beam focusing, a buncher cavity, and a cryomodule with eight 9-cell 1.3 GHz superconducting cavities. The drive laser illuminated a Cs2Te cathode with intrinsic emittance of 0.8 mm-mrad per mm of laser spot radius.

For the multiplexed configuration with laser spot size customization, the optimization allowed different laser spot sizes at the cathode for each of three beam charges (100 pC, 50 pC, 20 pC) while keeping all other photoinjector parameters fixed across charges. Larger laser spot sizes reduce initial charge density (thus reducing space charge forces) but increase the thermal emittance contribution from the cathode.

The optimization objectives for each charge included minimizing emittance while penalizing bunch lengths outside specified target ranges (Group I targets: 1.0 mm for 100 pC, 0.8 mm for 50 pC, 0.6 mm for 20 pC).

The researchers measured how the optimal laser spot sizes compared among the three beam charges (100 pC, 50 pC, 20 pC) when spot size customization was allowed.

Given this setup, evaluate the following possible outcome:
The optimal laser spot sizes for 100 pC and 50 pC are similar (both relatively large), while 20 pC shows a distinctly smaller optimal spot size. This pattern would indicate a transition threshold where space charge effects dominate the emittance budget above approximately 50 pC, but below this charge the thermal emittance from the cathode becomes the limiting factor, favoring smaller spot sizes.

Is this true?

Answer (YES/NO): NO